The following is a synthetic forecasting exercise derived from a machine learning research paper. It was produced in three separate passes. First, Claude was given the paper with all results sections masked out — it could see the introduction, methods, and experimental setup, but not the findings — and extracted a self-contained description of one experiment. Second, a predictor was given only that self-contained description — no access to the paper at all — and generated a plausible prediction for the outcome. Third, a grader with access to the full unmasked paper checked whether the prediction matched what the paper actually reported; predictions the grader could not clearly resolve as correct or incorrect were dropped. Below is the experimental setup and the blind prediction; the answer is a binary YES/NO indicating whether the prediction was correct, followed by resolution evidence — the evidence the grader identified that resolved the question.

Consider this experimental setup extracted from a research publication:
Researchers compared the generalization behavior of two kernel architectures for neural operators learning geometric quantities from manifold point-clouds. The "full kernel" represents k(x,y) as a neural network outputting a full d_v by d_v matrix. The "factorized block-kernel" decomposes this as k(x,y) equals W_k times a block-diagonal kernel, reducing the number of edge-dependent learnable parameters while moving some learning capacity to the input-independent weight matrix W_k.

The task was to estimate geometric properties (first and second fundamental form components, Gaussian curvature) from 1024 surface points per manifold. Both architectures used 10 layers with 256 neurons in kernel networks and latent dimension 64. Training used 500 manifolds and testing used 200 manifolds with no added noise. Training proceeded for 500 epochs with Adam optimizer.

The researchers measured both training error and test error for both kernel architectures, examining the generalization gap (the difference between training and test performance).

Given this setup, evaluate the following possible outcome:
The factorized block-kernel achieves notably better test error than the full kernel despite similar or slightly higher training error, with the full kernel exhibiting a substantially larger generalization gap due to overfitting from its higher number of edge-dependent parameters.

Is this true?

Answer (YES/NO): NO